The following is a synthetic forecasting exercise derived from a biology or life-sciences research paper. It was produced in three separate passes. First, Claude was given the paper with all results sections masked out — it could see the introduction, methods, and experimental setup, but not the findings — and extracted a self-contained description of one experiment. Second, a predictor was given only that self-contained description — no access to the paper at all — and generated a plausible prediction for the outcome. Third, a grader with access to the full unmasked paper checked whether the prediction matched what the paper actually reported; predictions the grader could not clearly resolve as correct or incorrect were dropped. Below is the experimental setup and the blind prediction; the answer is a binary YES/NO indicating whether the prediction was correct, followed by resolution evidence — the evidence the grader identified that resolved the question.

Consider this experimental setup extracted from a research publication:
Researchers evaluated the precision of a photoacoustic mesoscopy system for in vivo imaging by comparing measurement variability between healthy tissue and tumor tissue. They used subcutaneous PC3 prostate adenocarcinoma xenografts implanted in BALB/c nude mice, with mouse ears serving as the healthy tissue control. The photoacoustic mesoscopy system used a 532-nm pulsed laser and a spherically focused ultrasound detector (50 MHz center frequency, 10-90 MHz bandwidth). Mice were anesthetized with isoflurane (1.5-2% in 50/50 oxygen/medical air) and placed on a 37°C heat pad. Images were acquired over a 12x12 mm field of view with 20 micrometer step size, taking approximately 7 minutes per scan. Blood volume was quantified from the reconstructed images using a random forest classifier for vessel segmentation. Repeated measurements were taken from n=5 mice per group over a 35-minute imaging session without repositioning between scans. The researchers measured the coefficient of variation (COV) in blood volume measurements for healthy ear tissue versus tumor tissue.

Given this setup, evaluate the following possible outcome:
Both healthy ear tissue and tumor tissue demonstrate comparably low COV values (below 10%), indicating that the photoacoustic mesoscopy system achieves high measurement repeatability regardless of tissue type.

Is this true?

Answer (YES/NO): NO